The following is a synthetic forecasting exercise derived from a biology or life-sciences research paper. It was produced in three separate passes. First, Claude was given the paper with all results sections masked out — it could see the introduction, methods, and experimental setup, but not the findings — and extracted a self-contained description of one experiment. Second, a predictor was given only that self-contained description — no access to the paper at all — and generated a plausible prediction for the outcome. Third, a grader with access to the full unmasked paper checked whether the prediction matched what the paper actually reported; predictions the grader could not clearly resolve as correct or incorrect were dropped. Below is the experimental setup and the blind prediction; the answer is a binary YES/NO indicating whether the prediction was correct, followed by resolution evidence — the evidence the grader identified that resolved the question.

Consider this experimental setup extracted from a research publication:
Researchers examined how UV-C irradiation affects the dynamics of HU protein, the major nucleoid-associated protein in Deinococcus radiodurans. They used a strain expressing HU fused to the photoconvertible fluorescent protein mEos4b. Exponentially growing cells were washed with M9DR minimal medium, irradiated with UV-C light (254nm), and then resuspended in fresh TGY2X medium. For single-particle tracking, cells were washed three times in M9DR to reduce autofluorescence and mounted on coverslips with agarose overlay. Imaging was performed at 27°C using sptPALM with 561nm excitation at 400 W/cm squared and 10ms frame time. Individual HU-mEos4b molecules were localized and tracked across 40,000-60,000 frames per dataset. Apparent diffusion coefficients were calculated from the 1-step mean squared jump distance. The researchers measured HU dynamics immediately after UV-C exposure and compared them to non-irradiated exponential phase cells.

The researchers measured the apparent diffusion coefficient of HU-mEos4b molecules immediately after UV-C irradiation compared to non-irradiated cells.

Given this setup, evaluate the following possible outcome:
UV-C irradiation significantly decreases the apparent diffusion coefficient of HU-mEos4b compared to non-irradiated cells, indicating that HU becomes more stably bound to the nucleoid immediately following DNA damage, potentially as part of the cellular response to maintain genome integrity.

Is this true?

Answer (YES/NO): NO